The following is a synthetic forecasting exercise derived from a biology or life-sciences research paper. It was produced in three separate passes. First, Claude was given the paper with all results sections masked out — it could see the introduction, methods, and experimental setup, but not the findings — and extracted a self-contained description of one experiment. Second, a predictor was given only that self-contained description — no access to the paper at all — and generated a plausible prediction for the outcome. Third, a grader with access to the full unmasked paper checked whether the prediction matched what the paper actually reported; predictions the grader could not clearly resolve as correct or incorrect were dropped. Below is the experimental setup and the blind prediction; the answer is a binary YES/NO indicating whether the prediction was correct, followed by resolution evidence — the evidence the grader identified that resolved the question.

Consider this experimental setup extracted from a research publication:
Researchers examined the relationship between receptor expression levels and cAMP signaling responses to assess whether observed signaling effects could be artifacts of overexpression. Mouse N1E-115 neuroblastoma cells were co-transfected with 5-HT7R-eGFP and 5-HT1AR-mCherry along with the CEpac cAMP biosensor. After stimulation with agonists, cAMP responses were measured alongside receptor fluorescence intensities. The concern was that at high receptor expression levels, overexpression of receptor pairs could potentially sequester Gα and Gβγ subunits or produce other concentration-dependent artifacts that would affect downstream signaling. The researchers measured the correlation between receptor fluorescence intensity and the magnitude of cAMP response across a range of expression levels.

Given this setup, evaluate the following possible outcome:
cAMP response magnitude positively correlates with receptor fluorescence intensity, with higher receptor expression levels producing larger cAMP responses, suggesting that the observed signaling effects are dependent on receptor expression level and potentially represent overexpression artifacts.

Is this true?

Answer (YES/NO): NO